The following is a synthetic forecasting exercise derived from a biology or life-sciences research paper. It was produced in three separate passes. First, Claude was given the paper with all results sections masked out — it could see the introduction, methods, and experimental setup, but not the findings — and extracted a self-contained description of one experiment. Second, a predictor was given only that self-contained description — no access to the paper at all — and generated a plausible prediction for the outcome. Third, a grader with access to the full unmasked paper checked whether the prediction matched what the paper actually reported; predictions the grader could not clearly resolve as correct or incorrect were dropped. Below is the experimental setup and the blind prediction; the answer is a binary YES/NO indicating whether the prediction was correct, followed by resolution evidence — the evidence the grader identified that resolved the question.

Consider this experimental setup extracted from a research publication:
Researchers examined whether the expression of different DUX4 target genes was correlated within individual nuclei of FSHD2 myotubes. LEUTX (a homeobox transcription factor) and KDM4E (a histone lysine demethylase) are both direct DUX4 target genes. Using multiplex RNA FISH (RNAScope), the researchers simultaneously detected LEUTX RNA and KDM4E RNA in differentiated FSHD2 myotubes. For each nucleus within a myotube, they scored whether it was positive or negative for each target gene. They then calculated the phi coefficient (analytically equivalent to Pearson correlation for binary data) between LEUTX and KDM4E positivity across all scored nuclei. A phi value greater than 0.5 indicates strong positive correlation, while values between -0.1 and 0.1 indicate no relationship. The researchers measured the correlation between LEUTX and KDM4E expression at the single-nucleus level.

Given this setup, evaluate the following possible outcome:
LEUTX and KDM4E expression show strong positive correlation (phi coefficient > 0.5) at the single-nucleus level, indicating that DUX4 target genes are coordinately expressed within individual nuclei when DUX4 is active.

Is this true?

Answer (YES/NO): YES